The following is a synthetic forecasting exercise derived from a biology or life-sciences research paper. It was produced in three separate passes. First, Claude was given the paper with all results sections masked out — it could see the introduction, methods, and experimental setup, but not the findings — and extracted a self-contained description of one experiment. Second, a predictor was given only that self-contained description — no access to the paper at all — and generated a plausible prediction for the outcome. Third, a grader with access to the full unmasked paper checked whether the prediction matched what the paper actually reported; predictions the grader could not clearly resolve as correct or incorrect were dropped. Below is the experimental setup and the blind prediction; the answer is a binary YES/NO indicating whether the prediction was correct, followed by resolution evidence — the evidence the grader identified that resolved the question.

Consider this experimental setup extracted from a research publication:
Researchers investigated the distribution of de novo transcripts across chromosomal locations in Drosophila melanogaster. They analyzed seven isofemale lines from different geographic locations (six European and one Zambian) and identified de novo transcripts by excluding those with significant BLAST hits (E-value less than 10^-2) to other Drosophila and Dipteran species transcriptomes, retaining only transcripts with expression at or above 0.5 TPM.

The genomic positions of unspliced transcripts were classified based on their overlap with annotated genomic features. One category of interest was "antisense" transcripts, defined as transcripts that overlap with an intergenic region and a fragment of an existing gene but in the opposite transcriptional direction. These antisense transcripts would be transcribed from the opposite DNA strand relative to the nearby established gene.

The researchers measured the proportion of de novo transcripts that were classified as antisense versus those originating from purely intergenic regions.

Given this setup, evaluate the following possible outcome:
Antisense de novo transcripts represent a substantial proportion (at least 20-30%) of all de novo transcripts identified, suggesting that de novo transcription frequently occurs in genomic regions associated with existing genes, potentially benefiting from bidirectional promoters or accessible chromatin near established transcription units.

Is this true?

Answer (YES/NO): YES